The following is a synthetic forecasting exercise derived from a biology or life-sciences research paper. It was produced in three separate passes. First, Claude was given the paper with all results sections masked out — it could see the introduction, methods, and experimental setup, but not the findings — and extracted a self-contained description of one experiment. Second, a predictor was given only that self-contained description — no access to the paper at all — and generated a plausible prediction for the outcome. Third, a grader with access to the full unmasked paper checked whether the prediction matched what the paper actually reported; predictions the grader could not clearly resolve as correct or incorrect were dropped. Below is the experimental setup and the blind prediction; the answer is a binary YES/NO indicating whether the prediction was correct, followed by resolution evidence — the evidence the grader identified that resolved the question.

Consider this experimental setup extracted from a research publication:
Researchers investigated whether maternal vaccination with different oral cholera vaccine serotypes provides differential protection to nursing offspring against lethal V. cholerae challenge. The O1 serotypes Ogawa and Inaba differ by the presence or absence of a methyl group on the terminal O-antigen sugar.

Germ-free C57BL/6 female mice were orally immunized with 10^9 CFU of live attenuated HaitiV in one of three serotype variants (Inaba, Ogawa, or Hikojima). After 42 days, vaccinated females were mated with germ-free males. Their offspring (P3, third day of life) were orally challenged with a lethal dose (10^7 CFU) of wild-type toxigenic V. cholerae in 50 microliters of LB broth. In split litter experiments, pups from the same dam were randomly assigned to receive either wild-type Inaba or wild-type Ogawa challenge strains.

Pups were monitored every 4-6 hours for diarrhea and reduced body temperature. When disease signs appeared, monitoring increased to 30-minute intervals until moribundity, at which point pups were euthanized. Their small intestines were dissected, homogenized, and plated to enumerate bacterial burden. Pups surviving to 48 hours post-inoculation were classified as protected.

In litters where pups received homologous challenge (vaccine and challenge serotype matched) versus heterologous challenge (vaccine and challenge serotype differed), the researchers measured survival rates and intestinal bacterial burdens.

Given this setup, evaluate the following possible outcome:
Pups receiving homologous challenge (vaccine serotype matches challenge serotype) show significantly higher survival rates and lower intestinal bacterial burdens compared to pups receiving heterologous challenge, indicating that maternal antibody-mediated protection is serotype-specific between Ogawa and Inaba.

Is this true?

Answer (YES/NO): NO